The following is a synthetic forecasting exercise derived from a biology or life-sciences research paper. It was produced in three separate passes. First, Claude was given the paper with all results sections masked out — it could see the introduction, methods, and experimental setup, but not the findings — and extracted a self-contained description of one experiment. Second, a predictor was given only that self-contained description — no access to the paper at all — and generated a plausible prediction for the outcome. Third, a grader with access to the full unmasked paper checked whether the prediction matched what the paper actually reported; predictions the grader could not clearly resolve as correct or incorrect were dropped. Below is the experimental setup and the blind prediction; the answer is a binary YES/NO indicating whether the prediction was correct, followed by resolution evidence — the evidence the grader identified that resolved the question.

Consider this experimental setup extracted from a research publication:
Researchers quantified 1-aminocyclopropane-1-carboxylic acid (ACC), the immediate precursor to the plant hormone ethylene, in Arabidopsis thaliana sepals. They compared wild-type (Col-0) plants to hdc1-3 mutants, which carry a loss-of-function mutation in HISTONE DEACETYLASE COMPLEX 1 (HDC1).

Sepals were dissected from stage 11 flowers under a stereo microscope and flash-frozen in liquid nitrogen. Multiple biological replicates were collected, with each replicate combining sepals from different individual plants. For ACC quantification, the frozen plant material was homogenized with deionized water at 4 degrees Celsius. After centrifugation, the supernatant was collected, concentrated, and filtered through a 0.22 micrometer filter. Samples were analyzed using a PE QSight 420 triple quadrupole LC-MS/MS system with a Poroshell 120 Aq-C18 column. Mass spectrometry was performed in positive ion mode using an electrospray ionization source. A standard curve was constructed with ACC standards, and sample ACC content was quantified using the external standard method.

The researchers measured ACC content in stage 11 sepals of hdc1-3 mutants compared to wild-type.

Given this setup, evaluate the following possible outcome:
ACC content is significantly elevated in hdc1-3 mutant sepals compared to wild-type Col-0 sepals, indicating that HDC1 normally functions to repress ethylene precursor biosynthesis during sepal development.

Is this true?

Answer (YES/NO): NO